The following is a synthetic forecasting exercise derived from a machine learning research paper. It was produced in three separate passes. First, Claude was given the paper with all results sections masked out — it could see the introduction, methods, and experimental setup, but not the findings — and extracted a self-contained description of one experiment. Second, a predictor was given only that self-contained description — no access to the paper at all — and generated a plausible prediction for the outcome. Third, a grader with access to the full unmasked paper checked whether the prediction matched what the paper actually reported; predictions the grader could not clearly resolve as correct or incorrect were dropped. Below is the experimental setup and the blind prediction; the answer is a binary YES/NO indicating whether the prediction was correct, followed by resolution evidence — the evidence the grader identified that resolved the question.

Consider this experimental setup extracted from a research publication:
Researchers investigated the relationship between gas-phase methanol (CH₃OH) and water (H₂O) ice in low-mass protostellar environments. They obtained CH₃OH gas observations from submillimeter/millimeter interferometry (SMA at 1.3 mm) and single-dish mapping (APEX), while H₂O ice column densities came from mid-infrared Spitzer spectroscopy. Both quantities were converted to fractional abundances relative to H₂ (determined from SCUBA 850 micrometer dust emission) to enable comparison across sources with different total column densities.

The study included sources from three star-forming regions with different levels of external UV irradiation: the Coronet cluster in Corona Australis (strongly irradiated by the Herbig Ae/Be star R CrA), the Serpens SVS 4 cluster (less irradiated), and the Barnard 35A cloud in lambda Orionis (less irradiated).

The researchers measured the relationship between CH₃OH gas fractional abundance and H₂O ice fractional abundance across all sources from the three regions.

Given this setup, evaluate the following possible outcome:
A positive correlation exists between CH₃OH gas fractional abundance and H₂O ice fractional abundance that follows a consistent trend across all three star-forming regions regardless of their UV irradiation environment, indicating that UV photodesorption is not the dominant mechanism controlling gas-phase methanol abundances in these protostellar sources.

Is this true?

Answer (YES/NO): NO